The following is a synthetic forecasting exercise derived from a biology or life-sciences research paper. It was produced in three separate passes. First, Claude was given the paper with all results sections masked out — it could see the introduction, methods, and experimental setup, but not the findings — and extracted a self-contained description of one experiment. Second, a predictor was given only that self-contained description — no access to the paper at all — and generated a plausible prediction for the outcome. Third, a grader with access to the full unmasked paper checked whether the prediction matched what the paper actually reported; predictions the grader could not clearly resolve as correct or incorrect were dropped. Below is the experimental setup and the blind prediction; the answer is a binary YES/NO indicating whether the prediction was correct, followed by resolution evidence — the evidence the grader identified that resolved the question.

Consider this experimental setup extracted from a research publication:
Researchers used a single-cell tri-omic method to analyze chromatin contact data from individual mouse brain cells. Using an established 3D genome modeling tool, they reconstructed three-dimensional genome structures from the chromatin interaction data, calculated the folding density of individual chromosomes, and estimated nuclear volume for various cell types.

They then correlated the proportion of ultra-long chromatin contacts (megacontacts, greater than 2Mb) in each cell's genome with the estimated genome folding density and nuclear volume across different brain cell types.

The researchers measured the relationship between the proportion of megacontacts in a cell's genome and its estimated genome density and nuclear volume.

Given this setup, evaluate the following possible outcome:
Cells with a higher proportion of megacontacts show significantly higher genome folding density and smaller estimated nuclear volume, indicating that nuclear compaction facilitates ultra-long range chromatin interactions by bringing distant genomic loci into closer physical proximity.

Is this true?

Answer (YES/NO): YES